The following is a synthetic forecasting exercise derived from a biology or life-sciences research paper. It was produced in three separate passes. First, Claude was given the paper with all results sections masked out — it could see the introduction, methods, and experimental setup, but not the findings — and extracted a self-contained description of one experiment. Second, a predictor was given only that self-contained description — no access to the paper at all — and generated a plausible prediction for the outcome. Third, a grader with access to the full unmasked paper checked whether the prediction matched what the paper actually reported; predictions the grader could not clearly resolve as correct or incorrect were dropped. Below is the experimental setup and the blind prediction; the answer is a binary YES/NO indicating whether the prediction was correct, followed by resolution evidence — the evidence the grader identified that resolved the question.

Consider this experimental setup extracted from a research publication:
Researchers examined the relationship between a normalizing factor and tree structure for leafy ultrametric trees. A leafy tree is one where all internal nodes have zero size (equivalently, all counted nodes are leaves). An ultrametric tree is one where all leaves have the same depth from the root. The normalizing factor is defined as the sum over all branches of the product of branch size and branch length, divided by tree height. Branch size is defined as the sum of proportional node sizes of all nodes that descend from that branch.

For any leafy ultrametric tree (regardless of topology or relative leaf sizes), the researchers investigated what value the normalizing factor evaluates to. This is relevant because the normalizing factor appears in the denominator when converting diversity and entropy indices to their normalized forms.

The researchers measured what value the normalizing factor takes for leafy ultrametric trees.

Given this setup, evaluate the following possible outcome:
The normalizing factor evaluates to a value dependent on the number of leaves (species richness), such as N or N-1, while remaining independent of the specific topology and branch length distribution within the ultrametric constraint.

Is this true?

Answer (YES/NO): NO